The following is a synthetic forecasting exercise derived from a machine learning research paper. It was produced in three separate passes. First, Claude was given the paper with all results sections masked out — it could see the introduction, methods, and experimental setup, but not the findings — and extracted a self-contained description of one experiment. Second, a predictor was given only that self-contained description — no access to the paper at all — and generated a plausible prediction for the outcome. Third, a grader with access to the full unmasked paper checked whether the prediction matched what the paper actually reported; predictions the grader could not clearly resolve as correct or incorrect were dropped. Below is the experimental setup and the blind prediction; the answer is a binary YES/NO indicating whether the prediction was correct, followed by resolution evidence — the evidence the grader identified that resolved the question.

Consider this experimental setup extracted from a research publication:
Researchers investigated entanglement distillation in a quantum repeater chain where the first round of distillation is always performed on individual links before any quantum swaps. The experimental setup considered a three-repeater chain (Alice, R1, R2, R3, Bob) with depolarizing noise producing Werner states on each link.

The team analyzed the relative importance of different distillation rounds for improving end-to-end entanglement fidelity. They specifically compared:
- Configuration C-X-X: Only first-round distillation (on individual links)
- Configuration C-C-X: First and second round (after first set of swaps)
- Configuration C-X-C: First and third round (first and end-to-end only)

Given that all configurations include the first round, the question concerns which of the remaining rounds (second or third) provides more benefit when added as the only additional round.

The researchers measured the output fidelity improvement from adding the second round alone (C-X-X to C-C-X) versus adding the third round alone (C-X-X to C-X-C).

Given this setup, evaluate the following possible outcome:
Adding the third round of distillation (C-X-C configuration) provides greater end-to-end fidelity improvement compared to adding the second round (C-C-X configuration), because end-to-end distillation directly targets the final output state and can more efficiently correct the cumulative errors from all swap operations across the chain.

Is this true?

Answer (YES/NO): NO